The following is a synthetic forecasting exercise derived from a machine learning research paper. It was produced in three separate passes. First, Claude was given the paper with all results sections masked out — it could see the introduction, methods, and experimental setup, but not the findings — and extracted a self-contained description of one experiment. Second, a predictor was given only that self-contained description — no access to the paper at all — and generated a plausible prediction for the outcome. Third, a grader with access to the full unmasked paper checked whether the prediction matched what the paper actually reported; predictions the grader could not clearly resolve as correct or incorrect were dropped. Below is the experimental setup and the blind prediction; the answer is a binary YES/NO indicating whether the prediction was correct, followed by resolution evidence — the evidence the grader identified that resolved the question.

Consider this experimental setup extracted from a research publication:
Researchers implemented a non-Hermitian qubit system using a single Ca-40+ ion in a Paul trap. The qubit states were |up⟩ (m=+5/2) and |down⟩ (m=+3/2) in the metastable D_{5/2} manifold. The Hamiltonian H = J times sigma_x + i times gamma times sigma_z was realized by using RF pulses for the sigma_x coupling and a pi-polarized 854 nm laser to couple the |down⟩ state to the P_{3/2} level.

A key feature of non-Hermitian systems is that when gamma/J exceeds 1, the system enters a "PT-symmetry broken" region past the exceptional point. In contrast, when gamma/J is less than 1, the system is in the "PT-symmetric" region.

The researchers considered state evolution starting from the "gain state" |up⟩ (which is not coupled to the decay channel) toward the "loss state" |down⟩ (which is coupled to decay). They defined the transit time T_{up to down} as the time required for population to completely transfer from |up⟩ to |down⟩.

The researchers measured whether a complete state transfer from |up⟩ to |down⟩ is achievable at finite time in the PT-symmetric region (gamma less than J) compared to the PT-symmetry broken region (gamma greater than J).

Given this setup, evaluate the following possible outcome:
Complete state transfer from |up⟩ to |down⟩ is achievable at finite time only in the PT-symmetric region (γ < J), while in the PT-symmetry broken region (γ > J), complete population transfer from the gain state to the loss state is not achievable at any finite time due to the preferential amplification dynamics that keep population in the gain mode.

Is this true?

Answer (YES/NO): YES